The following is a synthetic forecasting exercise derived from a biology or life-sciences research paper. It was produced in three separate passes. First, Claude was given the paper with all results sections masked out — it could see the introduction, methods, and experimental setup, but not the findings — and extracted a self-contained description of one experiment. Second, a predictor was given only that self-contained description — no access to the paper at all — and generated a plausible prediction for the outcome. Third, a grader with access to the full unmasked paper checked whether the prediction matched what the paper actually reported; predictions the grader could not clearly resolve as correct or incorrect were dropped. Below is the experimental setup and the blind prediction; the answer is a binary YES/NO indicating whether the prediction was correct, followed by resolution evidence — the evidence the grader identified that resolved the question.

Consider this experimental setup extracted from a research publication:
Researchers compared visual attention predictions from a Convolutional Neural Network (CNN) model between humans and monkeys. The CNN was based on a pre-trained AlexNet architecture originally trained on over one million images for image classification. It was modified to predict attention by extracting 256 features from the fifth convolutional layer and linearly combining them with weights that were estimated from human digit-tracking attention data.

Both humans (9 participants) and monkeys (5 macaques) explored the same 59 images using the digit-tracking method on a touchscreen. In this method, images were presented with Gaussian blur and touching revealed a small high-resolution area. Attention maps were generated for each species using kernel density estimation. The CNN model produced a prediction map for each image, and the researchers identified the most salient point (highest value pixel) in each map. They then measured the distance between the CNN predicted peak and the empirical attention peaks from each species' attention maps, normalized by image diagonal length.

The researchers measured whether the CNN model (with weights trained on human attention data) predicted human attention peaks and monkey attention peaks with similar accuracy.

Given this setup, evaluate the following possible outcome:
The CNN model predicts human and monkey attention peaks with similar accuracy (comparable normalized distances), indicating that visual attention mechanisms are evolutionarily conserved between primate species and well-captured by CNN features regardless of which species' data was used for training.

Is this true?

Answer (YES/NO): NO